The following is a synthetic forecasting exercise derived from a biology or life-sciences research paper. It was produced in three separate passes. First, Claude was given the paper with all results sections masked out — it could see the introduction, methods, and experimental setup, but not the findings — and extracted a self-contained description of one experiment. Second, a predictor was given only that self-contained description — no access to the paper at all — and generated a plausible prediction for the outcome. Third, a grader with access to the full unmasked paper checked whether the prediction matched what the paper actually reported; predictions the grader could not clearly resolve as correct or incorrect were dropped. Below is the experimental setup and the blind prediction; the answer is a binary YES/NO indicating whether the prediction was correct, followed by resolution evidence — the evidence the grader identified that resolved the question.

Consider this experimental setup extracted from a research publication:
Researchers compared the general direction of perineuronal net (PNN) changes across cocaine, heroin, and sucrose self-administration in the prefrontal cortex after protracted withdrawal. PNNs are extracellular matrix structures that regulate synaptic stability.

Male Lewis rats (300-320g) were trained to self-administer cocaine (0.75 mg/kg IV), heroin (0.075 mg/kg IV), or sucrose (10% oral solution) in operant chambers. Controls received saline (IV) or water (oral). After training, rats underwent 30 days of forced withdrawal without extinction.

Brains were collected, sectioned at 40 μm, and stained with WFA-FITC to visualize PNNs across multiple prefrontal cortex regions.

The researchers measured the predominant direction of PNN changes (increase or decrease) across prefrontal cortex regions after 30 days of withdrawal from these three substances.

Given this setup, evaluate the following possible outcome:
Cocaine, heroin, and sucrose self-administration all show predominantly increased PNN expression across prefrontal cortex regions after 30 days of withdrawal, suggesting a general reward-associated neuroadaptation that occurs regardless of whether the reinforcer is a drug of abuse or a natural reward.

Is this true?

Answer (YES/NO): NO